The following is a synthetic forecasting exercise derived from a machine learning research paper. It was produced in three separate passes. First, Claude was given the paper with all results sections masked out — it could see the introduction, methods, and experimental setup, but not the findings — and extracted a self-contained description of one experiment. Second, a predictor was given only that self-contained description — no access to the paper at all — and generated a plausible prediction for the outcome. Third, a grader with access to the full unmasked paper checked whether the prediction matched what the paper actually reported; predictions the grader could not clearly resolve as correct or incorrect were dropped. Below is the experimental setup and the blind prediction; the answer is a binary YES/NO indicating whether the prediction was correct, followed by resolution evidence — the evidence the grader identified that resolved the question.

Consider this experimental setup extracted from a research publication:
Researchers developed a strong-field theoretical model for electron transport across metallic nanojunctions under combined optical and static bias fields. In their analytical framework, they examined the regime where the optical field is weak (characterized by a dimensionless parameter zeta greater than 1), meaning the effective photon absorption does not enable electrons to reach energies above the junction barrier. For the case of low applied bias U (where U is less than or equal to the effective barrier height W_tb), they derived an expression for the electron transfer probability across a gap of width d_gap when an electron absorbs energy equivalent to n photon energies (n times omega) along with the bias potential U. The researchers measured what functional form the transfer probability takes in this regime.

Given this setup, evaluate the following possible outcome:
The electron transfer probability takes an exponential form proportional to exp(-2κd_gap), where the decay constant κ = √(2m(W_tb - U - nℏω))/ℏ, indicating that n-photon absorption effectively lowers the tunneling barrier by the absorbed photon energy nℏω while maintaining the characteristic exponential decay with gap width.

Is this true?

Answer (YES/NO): NO